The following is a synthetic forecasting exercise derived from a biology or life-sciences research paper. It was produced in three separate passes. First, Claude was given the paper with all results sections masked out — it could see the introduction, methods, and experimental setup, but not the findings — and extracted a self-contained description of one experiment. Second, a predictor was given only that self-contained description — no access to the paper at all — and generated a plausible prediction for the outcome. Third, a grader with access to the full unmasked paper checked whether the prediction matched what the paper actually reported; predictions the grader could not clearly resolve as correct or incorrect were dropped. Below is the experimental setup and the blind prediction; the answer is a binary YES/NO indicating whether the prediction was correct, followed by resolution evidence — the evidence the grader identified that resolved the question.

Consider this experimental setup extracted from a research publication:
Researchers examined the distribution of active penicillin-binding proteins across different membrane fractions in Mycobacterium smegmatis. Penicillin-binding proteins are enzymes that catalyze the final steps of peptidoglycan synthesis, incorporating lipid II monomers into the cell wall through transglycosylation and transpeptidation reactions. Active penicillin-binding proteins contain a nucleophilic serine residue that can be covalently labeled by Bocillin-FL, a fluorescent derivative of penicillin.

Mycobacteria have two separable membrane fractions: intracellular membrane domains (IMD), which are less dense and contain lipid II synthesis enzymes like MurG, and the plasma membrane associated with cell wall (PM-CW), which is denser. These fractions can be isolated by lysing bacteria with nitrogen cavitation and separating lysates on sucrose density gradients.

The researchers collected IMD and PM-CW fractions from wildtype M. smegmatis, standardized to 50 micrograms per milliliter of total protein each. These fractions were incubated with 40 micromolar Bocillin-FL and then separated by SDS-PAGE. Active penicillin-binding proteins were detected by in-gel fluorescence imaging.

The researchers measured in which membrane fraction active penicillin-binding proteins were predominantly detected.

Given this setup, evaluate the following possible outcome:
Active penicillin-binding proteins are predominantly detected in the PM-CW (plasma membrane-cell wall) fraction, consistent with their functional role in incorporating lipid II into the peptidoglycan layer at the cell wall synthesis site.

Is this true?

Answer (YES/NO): YES